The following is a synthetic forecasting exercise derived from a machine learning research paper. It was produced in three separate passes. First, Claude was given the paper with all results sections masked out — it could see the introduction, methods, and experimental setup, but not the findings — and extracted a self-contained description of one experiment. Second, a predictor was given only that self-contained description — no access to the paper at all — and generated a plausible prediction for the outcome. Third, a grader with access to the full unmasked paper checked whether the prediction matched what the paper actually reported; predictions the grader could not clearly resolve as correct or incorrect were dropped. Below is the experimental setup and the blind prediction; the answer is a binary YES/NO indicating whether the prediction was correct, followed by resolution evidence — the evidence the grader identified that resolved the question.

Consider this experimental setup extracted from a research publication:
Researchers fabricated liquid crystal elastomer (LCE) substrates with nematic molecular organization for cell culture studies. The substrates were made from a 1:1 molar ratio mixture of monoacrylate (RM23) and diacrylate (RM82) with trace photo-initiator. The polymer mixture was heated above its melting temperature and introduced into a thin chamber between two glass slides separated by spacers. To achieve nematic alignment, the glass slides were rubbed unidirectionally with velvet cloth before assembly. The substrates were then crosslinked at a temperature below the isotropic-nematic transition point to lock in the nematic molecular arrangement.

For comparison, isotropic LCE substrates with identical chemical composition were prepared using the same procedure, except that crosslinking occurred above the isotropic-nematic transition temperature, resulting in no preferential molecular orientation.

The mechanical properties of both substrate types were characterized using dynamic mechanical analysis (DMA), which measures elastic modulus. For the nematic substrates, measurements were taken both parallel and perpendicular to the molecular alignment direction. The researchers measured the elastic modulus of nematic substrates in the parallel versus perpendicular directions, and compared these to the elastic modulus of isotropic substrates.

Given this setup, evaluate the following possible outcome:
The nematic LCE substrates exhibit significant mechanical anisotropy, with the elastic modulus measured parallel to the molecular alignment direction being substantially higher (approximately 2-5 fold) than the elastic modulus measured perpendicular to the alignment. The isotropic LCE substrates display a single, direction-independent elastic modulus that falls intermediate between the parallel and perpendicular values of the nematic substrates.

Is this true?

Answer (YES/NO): YES